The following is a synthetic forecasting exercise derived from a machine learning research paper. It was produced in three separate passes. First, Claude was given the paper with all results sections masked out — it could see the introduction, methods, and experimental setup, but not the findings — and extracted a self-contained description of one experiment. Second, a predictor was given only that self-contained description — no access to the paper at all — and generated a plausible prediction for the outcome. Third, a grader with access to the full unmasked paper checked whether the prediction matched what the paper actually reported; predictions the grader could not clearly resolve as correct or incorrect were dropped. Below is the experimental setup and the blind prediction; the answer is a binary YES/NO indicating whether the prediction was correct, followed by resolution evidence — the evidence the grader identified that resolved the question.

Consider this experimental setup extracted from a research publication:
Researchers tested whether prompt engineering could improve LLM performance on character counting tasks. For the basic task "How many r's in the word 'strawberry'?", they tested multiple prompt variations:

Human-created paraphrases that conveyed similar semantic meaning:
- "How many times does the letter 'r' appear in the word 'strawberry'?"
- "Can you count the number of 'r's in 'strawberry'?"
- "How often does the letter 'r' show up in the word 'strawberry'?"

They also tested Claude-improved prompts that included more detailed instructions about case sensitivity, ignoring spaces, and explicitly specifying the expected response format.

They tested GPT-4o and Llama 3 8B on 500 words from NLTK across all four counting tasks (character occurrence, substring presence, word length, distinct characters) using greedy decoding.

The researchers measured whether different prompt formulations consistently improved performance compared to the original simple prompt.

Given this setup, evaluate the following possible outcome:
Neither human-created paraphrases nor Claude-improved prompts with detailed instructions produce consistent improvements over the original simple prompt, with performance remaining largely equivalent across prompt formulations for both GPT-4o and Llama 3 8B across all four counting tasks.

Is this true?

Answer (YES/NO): NO